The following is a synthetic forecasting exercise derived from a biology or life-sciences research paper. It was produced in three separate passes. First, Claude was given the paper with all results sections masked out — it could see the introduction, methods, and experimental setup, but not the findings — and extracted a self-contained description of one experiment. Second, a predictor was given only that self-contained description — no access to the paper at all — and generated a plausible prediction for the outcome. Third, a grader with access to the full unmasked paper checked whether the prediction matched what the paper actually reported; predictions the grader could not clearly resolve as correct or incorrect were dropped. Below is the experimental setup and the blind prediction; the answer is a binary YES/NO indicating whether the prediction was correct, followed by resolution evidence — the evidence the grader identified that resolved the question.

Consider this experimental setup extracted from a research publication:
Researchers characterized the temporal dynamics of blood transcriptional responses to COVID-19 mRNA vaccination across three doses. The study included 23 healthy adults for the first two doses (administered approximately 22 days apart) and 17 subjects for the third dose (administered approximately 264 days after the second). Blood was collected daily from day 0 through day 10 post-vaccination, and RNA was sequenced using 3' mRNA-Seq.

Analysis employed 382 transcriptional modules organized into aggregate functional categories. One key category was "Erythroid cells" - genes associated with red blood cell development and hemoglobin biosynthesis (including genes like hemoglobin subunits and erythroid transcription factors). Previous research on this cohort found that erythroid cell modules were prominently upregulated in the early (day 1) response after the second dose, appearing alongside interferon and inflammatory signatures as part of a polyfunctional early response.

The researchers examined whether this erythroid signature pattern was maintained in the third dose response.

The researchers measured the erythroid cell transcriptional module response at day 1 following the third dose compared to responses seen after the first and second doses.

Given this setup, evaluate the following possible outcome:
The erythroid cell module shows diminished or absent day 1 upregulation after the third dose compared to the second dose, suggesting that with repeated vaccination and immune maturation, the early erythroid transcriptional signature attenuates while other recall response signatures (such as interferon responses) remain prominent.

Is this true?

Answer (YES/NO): NO